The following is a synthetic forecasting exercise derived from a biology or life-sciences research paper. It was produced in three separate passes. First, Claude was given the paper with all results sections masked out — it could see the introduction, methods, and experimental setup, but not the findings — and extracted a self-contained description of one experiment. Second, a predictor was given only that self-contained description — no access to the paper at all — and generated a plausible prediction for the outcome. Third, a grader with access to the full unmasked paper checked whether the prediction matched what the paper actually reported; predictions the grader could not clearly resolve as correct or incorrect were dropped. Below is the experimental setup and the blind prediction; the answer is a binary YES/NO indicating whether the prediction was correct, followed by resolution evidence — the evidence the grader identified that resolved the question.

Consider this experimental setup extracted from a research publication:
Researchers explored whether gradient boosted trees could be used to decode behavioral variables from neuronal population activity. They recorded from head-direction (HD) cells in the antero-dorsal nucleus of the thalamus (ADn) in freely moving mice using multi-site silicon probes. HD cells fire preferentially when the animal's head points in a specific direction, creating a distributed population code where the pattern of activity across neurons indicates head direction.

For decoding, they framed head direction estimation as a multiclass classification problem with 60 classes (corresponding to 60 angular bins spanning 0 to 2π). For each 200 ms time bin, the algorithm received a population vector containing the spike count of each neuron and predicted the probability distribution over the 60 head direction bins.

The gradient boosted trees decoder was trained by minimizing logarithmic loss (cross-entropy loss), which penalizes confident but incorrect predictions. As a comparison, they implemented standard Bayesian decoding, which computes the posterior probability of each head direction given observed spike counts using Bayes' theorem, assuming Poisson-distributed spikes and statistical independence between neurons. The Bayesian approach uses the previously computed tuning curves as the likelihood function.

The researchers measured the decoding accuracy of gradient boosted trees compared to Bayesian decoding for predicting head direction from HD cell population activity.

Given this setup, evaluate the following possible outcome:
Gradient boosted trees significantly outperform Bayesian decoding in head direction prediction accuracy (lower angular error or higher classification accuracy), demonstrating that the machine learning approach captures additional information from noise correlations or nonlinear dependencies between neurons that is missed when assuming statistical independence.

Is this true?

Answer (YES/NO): NO